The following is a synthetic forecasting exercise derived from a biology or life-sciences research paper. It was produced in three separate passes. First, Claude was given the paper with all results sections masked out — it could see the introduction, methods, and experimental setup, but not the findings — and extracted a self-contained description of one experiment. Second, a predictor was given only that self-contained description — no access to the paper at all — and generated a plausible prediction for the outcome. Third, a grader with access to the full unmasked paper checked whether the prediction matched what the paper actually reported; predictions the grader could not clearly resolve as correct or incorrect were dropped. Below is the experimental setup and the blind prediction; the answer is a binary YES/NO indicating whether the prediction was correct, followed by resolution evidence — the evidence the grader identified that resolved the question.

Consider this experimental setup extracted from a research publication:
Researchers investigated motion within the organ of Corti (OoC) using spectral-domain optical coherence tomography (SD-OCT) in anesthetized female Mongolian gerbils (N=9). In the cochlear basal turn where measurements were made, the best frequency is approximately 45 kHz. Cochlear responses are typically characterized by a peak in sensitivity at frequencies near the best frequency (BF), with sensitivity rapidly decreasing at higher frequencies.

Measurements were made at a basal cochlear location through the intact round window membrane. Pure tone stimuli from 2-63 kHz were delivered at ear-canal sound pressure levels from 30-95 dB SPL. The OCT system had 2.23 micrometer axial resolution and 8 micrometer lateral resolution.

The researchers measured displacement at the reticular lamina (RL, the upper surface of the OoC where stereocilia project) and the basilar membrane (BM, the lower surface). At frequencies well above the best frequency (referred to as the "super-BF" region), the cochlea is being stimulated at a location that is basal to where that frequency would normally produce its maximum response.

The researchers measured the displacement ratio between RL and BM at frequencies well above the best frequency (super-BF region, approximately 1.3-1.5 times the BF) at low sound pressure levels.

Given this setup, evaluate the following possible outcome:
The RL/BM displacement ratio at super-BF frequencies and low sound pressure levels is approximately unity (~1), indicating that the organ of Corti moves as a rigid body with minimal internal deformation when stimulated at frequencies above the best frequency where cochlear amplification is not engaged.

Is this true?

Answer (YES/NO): NO